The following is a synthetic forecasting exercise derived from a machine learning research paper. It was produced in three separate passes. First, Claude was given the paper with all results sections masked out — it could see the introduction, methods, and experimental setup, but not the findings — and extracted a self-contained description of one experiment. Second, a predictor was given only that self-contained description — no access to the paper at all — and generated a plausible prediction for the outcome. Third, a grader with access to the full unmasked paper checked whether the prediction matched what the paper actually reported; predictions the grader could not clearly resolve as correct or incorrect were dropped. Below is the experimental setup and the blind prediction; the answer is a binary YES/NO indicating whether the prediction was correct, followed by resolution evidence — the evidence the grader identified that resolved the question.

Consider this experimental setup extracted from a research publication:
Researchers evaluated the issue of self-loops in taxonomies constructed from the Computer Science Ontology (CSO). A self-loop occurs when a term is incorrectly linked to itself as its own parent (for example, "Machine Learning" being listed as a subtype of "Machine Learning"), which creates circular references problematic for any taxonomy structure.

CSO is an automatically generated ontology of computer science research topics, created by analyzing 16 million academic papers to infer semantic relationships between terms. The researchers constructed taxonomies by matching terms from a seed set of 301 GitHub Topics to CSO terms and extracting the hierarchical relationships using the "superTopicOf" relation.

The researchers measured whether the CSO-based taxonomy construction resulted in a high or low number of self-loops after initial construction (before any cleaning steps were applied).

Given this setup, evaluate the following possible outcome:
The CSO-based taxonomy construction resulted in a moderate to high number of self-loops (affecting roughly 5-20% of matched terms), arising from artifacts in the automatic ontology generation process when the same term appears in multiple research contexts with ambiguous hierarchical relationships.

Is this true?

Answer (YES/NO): NO